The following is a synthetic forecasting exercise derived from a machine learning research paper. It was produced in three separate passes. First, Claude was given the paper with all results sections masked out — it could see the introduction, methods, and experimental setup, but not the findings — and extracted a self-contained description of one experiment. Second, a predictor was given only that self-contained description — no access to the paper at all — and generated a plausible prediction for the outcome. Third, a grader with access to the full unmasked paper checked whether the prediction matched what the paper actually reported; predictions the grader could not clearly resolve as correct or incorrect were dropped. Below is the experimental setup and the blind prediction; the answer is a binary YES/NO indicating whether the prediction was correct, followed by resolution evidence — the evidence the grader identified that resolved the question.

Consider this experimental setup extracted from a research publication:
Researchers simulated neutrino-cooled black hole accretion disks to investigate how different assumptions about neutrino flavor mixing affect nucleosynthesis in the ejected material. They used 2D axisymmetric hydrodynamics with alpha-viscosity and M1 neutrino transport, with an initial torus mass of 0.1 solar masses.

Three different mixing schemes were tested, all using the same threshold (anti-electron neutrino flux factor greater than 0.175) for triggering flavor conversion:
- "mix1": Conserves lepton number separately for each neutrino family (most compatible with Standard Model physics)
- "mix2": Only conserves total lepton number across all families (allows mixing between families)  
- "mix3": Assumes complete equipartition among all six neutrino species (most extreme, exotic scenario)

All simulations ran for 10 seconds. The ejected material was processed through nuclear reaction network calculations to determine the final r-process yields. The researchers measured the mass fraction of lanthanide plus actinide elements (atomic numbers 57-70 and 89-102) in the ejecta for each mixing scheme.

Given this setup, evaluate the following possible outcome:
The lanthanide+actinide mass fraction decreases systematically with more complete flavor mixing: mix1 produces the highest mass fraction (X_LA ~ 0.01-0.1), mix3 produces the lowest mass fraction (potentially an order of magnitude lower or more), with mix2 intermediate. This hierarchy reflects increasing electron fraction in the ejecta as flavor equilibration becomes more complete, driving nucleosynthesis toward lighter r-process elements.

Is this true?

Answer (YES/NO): NO